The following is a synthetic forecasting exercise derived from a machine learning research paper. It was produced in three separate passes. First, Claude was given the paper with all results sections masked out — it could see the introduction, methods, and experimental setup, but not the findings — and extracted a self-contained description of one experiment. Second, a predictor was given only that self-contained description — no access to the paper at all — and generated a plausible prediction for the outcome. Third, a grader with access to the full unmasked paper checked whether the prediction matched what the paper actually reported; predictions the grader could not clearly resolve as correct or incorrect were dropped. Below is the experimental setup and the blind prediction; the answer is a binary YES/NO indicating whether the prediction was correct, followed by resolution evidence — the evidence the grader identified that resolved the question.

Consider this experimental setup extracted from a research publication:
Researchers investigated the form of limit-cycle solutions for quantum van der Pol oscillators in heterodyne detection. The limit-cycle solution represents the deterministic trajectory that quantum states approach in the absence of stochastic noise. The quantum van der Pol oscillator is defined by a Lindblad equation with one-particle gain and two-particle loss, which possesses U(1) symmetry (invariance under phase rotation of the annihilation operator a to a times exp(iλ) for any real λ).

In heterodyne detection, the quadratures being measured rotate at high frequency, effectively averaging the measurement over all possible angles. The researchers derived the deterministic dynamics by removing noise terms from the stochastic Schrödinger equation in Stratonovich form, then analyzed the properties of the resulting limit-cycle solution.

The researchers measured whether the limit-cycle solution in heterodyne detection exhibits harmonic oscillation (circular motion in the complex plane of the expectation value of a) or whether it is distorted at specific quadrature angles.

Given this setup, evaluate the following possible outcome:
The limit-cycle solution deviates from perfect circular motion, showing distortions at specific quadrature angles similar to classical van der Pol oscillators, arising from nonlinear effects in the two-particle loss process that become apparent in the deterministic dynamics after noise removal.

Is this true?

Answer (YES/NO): NO